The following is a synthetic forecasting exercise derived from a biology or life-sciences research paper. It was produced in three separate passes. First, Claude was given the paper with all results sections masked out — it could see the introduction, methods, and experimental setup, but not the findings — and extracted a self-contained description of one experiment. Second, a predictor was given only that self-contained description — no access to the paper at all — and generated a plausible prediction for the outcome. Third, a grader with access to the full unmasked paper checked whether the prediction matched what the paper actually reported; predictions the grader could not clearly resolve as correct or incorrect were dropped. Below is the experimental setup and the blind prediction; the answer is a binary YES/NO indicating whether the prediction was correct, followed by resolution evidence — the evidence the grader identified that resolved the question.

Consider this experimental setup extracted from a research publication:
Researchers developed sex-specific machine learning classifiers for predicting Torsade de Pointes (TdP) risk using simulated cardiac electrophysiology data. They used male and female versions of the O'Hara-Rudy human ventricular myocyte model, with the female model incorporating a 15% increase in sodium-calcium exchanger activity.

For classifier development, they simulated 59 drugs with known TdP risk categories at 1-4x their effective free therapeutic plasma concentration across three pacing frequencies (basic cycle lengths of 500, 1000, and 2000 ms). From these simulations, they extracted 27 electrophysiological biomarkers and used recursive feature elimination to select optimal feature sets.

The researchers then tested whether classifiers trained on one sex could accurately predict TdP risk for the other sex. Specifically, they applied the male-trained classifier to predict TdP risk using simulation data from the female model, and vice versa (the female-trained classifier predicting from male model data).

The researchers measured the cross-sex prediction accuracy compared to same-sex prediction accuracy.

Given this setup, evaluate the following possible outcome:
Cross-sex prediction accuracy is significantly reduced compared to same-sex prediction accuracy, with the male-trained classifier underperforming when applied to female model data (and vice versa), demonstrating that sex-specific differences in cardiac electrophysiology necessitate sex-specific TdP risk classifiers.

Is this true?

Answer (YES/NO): NO